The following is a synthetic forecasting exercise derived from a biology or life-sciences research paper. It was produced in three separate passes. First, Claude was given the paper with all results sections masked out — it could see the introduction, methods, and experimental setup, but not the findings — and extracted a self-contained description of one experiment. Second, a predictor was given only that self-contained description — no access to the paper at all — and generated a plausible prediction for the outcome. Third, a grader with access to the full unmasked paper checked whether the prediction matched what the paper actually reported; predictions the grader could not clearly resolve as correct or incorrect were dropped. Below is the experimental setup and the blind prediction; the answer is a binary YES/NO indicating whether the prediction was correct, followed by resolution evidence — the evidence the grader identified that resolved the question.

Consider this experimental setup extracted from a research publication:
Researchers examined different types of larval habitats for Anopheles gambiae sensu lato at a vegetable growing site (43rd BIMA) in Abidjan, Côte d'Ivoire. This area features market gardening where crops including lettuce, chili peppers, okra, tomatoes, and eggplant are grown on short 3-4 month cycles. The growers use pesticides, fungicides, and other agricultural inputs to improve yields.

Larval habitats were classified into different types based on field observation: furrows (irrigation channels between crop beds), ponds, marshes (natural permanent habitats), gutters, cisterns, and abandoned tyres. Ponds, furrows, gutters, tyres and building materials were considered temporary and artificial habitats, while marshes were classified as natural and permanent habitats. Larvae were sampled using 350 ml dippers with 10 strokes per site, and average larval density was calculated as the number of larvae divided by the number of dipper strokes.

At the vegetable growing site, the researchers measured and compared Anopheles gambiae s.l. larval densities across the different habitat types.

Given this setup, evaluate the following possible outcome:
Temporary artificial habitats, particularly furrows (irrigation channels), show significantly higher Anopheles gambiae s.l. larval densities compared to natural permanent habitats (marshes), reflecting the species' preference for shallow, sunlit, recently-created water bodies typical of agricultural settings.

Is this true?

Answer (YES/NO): NO